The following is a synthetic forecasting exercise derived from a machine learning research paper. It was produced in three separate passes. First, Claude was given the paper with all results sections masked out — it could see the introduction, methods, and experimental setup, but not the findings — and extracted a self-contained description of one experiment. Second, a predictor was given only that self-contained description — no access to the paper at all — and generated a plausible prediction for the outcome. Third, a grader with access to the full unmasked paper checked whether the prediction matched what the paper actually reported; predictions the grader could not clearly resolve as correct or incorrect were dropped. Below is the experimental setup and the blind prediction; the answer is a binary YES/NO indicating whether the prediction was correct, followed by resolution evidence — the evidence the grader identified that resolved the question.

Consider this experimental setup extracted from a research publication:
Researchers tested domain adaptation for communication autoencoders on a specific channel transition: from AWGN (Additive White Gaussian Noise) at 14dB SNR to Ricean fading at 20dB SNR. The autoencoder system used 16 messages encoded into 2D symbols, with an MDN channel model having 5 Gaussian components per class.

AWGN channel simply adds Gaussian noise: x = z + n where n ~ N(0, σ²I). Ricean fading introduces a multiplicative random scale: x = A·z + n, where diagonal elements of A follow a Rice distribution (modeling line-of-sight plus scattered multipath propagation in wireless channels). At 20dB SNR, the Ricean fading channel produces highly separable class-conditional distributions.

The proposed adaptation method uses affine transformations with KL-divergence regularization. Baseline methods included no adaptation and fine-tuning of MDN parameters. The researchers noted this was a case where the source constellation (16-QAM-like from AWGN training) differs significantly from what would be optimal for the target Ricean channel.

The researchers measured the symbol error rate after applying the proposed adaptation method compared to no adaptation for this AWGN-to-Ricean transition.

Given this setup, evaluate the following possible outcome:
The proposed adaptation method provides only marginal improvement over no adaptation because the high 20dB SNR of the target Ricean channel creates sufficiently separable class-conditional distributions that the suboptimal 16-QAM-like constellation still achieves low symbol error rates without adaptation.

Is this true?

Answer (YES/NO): NO